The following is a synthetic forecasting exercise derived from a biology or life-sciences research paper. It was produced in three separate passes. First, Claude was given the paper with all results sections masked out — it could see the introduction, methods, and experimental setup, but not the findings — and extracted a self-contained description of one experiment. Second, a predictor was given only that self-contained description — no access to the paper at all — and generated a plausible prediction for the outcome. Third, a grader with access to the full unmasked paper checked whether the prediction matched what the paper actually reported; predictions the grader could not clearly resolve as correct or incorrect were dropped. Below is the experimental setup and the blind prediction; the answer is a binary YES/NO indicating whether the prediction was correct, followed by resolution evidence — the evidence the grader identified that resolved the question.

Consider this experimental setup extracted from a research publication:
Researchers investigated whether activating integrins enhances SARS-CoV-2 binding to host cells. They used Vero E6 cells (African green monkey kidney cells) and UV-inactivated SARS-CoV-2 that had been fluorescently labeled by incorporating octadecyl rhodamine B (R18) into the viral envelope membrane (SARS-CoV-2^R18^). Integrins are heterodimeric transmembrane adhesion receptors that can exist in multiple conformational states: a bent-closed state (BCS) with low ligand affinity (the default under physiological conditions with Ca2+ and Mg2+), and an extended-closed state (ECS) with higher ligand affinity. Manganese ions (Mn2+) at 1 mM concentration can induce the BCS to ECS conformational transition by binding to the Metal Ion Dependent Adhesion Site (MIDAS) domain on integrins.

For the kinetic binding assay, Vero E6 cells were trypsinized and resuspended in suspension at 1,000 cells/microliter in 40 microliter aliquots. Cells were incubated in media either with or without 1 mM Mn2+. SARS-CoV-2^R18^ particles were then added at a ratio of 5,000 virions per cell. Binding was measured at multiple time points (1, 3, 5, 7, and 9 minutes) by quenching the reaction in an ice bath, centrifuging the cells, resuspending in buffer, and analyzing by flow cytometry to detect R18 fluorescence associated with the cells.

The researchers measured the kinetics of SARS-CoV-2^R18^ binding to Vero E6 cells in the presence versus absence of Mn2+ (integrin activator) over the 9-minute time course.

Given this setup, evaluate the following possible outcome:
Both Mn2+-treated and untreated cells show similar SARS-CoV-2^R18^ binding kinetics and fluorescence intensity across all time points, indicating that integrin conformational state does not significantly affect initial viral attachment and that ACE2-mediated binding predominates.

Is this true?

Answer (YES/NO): NO